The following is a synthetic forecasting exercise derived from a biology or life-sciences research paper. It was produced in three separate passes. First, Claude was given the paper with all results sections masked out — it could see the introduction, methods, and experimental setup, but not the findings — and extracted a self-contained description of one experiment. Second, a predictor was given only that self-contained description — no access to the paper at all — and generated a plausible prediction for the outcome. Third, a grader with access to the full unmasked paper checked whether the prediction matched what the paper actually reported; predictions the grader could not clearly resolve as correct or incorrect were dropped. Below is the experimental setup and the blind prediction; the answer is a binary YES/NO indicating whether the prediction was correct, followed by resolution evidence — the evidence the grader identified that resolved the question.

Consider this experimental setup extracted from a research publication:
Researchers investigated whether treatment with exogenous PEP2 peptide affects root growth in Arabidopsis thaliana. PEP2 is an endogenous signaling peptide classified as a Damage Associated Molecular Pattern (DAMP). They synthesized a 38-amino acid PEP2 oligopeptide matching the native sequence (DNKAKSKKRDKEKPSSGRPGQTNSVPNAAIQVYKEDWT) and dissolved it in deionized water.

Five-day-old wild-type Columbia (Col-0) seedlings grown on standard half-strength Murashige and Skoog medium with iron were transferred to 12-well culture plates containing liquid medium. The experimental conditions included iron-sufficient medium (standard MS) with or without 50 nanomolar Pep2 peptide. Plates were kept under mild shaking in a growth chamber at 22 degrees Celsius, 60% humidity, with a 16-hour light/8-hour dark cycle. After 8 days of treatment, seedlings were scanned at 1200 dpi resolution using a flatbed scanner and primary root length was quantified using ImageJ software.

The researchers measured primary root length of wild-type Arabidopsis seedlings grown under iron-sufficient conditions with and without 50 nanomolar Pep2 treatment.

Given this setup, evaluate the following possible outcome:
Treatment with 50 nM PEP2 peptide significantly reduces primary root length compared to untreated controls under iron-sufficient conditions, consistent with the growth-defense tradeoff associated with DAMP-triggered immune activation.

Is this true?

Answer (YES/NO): YES